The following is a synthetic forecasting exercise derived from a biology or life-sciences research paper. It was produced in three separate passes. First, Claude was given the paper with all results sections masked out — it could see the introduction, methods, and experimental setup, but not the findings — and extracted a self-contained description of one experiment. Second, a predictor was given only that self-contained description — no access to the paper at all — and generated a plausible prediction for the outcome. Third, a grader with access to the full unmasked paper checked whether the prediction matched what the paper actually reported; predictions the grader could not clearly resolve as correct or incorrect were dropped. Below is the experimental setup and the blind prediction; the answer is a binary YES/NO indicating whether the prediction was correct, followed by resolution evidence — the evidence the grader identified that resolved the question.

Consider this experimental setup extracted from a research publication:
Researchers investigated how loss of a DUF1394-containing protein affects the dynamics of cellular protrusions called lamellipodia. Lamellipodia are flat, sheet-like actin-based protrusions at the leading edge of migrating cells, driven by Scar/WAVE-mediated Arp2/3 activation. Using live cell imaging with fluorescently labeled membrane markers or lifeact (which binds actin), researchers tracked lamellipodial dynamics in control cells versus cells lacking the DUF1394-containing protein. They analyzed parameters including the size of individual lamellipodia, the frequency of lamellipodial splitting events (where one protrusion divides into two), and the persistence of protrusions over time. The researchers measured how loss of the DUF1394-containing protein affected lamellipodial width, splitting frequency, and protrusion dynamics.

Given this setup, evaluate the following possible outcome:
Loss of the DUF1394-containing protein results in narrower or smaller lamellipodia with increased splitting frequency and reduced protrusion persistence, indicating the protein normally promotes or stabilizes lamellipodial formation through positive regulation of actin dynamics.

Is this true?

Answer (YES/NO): NO